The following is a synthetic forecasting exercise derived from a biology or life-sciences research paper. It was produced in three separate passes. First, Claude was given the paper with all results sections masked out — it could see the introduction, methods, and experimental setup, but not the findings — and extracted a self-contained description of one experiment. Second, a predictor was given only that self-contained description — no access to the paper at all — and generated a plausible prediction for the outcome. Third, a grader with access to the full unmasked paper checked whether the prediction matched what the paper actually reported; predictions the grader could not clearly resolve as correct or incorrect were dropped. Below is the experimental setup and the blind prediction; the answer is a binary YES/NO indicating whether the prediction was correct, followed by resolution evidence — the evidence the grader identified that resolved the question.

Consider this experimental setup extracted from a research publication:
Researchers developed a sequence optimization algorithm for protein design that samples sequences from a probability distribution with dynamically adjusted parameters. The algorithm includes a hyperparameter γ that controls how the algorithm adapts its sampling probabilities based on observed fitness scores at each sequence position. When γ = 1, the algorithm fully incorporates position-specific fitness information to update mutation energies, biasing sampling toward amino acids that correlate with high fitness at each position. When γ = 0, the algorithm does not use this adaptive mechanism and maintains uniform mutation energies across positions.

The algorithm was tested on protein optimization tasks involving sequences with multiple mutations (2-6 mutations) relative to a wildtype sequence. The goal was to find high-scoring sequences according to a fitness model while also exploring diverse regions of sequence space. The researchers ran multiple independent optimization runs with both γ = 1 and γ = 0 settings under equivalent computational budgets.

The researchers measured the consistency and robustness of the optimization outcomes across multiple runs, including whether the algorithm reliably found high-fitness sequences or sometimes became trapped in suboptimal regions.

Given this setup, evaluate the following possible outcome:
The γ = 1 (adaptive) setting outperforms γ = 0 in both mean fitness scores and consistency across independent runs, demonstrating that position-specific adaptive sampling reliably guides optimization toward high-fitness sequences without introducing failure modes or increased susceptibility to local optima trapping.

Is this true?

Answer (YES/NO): YES